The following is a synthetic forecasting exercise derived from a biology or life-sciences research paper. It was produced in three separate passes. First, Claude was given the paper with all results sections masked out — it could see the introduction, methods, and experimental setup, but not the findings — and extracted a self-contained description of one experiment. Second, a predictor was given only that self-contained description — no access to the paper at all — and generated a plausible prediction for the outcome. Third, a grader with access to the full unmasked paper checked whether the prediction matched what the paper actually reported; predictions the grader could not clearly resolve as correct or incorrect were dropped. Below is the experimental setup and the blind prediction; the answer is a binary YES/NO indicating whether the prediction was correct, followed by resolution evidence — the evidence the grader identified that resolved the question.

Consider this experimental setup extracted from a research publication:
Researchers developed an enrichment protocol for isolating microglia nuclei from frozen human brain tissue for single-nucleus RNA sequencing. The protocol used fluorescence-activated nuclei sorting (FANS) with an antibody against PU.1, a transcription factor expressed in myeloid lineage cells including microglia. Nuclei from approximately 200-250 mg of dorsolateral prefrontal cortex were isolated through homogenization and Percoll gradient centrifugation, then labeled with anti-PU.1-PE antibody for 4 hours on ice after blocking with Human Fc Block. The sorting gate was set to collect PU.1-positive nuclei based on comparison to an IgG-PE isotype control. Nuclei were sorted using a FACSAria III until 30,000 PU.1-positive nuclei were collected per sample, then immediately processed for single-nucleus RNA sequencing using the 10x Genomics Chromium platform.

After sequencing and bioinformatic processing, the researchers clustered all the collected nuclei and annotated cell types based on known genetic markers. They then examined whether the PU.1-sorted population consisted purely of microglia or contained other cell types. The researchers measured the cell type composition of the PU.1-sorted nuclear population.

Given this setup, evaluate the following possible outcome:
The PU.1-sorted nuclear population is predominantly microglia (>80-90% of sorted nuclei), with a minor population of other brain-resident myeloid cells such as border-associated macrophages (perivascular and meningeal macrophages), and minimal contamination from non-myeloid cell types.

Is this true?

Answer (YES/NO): NO